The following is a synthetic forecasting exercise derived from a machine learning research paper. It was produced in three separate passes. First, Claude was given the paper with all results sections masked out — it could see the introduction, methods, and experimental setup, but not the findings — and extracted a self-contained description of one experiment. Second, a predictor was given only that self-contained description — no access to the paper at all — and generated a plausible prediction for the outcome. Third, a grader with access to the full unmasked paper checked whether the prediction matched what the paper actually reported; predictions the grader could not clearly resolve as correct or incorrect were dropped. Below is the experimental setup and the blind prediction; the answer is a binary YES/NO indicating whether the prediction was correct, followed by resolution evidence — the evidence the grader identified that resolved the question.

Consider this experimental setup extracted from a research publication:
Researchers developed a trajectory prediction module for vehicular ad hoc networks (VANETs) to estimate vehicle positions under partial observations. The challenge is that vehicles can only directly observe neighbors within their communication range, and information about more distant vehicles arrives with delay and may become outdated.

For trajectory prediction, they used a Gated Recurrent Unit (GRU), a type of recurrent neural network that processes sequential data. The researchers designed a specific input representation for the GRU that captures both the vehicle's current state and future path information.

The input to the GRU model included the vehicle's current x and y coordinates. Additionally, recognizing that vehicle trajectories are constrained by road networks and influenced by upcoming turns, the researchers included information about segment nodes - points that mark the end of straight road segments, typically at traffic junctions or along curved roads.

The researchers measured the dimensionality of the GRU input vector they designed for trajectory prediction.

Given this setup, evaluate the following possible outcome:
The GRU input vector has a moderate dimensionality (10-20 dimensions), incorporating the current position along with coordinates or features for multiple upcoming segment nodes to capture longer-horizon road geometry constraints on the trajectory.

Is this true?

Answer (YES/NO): NO